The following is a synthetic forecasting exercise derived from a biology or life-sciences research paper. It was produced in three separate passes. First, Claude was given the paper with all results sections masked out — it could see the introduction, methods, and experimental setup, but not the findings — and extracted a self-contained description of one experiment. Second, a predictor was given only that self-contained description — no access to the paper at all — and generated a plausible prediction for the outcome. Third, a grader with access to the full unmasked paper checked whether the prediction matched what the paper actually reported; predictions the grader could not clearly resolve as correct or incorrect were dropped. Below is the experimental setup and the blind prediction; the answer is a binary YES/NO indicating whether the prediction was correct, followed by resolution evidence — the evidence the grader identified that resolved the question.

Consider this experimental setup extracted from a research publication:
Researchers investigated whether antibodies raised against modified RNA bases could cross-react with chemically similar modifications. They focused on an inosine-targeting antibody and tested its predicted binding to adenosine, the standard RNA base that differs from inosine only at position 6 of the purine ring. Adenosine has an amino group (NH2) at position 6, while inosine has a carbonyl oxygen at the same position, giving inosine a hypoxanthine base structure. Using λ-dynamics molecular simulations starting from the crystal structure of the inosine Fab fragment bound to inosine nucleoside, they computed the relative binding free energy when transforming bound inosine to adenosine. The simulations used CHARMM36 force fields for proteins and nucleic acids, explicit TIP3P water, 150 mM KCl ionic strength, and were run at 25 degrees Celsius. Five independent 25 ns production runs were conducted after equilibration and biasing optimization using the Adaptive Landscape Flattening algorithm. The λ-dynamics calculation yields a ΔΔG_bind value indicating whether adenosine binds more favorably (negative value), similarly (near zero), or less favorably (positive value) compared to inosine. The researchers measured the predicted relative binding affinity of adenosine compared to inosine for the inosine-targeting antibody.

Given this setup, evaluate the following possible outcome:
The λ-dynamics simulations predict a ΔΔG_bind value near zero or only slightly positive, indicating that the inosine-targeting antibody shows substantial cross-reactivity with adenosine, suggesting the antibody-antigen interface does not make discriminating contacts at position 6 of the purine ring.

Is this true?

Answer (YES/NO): NO